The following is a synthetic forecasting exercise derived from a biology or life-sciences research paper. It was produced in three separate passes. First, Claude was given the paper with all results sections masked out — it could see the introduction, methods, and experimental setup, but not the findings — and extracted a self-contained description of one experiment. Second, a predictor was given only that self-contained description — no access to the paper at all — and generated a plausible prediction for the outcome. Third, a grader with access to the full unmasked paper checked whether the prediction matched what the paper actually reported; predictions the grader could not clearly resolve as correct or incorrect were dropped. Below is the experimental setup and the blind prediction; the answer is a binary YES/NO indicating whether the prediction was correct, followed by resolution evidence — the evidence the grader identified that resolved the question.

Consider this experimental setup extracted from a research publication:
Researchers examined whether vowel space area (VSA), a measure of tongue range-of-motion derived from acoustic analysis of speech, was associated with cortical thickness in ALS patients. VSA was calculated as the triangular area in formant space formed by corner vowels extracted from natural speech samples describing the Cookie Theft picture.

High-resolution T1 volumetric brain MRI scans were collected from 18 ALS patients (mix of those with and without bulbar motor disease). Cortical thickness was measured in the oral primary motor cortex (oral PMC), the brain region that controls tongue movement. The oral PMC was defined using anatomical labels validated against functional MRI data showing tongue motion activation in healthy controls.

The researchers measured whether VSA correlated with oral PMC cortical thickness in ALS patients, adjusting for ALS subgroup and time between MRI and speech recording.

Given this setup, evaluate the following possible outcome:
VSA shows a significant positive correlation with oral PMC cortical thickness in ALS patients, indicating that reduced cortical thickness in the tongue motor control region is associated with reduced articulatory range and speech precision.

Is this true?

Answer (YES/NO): NO